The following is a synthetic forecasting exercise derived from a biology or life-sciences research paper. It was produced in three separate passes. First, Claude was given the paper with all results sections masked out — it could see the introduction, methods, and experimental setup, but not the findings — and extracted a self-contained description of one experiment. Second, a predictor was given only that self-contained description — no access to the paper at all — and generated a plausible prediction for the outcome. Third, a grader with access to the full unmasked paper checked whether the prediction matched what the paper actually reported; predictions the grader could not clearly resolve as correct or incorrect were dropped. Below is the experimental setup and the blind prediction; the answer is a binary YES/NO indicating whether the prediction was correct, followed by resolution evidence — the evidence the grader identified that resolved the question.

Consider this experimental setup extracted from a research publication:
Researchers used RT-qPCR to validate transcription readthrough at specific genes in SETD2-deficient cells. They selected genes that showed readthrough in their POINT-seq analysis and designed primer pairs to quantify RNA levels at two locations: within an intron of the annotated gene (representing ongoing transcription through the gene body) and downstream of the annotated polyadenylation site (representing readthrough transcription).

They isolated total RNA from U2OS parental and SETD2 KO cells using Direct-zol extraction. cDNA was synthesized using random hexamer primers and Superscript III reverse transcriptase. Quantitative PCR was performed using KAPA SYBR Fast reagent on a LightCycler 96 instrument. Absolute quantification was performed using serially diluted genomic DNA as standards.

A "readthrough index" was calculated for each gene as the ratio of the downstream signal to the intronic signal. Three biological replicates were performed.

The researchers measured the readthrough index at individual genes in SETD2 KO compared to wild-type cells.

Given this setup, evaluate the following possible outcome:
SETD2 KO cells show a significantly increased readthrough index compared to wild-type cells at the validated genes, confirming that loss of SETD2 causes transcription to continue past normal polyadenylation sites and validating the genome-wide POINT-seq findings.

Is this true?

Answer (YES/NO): YES